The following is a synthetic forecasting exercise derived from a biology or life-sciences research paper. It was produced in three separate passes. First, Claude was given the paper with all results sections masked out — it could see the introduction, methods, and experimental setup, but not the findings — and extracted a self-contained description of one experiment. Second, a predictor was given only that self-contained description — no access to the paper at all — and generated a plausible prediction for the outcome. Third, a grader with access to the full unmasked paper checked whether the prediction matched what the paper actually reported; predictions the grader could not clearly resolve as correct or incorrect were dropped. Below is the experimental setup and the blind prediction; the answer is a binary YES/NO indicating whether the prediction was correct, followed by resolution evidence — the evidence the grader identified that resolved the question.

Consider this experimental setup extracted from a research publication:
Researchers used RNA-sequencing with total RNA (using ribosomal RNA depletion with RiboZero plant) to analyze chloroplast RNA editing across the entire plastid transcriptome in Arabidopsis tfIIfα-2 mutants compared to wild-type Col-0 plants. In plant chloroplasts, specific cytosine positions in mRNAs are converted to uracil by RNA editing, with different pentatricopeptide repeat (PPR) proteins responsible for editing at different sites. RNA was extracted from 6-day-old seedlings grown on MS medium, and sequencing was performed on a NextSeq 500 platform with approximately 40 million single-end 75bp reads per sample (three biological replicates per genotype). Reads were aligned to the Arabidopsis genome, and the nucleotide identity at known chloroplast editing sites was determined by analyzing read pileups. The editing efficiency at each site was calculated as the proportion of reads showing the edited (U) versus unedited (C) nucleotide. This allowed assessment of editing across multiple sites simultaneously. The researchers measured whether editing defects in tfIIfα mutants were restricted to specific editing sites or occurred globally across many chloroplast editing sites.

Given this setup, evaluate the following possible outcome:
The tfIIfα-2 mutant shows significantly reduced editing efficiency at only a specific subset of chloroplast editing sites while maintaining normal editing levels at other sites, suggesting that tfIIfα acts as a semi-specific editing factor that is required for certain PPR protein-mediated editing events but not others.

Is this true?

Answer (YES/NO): NO